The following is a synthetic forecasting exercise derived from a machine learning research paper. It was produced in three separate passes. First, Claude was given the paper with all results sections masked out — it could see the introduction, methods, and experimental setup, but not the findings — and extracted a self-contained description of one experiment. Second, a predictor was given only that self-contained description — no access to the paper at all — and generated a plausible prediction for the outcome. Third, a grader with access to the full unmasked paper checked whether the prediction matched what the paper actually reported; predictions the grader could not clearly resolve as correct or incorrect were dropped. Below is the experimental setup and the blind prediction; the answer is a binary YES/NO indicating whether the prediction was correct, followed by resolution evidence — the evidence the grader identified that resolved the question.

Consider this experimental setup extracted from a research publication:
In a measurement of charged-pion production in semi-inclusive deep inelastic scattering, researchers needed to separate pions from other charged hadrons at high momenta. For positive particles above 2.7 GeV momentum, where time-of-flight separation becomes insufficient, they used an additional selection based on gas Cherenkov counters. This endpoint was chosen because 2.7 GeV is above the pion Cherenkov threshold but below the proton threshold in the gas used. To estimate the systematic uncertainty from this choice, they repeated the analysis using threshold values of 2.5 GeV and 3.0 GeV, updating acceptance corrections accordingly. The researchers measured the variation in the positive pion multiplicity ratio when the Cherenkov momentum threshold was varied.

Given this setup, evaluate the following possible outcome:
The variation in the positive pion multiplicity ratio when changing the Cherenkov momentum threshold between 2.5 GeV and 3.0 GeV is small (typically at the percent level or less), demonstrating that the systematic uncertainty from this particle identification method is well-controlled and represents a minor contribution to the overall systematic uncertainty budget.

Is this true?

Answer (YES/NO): YES